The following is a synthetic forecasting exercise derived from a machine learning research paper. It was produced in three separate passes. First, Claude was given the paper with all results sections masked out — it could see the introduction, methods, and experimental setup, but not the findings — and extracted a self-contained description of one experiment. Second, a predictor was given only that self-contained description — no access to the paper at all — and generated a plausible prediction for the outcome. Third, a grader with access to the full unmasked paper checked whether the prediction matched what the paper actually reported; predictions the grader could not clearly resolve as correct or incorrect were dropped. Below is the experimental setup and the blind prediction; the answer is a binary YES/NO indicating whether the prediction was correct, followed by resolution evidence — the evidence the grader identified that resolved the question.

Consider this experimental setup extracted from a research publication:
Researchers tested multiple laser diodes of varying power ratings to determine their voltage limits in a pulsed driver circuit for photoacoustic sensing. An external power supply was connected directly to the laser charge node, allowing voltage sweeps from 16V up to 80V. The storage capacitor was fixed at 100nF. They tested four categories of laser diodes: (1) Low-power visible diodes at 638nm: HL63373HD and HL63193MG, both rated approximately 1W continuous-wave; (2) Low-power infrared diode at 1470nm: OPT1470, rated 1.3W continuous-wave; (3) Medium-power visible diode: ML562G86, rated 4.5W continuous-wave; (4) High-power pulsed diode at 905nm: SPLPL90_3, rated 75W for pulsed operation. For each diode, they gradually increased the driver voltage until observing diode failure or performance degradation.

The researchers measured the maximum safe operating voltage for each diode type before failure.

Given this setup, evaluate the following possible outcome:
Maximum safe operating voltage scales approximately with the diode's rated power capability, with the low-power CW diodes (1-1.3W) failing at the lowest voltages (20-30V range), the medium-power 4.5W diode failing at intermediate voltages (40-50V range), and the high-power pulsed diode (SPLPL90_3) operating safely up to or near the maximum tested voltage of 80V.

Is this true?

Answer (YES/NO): NO